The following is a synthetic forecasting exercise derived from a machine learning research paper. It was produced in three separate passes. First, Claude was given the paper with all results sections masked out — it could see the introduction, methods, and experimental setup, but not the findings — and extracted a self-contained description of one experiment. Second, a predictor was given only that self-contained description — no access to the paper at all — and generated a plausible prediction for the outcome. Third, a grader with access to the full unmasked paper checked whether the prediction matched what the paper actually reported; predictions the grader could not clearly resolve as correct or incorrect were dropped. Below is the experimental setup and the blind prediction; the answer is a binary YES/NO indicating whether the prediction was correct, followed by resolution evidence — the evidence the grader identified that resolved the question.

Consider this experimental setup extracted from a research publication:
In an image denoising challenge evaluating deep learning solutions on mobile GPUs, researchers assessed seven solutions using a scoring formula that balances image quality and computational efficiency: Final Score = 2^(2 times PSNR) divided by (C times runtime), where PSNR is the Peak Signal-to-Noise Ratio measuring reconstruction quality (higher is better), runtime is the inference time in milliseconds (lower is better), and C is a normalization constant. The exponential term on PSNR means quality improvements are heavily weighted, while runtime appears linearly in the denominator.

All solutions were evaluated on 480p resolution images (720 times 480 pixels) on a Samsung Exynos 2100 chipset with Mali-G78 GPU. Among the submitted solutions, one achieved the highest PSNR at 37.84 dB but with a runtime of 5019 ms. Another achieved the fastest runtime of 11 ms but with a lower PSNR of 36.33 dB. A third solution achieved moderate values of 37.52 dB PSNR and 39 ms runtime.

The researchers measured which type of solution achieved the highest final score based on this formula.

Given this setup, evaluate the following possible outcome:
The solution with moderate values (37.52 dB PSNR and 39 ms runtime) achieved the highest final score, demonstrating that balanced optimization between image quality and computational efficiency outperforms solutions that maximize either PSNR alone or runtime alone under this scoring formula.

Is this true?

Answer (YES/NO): YES